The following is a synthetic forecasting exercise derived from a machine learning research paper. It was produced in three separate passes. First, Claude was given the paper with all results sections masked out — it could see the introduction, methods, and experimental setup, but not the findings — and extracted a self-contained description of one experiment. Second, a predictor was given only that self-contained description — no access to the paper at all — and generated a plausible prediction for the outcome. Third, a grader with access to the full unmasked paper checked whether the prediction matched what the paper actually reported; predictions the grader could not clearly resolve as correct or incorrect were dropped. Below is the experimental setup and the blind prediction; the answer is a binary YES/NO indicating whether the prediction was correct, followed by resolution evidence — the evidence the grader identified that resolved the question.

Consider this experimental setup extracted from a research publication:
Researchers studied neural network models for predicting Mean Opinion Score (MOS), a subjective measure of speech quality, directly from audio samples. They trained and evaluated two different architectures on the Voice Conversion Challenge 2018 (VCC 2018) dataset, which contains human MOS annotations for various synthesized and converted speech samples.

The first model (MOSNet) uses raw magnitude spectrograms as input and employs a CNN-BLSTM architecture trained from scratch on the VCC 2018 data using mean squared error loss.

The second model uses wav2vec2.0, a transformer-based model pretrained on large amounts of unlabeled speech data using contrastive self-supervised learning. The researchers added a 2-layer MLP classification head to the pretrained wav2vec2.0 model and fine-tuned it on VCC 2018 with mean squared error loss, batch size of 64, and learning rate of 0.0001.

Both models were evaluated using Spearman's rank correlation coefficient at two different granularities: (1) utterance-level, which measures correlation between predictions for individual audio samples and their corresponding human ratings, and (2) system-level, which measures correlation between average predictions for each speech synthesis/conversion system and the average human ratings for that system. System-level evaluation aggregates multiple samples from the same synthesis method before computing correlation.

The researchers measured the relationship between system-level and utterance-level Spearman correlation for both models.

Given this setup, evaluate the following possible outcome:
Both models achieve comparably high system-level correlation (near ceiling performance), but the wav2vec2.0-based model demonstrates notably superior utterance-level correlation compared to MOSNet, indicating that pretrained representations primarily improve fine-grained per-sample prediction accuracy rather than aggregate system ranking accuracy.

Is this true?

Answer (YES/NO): NO